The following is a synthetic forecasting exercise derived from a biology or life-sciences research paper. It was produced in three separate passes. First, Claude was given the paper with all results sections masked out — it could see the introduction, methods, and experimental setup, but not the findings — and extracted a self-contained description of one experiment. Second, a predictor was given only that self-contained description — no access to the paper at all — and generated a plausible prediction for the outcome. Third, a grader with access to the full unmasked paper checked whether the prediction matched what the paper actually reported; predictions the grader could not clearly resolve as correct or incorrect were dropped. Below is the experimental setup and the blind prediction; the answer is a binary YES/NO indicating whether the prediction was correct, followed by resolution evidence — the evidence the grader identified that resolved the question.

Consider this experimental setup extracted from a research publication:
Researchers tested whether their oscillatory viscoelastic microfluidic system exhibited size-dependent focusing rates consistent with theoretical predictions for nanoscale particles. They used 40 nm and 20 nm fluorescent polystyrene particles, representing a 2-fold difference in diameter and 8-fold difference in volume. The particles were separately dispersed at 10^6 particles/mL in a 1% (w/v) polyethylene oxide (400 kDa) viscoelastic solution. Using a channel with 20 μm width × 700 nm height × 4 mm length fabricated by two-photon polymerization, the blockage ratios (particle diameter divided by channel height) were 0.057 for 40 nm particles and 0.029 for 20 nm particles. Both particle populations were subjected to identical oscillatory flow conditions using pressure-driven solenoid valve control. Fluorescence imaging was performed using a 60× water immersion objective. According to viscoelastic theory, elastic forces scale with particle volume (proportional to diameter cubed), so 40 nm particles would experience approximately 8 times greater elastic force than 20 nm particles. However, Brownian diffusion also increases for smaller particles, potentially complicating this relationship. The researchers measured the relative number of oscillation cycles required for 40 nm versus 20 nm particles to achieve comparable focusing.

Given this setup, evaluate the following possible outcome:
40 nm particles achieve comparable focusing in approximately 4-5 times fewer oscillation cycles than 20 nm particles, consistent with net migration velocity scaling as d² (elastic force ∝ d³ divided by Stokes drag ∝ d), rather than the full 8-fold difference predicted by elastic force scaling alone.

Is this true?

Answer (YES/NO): NO